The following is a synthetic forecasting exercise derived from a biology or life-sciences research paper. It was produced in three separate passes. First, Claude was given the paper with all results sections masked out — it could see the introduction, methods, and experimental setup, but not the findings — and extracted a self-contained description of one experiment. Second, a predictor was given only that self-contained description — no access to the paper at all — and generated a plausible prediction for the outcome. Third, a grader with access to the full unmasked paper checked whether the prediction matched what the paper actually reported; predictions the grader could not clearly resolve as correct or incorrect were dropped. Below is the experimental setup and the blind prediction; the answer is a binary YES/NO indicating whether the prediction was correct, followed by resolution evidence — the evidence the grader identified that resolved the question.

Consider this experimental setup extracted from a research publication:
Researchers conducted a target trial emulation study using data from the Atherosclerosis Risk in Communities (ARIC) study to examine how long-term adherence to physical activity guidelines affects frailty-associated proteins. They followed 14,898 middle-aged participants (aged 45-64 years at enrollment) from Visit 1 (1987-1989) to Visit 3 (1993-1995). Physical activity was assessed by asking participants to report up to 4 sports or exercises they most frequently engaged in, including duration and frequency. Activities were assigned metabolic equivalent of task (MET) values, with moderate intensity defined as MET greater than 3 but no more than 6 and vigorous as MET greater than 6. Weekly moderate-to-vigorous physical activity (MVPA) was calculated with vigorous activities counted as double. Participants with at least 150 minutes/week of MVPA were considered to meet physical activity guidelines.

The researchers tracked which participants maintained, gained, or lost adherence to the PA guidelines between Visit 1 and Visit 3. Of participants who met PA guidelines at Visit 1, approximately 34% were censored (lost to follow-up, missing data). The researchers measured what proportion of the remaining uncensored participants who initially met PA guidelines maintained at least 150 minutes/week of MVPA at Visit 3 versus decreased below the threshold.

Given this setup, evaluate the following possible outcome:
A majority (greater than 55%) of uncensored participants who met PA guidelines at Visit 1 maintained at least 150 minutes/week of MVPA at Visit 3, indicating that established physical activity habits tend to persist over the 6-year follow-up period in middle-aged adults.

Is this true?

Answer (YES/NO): YES